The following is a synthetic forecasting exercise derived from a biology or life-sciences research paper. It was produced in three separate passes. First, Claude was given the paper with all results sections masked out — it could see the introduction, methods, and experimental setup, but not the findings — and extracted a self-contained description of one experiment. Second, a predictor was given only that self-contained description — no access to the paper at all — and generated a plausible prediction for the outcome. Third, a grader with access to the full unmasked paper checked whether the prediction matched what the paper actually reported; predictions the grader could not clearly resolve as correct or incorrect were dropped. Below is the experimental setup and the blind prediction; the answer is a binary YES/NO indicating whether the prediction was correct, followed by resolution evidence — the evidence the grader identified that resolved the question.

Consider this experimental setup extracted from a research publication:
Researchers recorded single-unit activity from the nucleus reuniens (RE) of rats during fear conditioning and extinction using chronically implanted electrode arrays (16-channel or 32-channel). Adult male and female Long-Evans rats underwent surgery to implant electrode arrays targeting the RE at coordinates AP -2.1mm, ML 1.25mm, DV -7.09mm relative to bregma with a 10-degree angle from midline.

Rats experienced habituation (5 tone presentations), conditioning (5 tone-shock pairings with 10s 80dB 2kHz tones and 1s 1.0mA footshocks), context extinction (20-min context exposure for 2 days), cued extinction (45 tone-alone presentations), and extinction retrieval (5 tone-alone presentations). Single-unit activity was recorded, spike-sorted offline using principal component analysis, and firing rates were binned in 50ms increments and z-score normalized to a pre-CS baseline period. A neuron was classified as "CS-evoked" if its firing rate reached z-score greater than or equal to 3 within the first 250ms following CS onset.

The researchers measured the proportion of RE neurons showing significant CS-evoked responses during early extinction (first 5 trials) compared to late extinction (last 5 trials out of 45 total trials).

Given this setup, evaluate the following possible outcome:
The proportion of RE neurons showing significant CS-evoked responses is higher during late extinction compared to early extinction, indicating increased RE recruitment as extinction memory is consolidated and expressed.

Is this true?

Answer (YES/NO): NO